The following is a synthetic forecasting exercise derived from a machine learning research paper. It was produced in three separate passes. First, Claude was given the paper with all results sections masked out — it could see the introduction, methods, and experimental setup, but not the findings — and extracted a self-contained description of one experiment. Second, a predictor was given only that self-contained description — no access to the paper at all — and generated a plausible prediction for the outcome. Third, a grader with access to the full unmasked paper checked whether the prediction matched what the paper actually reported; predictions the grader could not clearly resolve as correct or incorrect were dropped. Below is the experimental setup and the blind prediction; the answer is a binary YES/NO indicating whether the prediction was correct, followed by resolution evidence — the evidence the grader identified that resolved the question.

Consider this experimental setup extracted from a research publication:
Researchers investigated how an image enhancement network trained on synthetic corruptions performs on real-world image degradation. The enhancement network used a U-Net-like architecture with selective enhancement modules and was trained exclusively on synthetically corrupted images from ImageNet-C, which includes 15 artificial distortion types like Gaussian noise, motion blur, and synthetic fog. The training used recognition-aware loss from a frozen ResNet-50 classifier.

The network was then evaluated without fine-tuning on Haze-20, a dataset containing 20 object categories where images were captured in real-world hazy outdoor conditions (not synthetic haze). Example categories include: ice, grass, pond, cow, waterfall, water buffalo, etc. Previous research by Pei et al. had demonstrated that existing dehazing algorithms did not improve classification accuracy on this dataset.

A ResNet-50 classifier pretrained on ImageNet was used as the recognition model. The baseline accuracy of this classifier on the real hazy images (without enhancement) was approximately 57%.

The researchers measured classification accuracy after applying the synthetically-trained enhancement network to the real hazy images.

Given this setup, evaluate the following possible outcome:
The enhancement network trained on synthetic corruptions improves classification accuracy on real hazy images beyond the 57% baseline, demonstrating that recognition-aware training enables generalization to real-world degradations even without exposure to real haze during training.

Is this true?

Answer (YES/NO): YES